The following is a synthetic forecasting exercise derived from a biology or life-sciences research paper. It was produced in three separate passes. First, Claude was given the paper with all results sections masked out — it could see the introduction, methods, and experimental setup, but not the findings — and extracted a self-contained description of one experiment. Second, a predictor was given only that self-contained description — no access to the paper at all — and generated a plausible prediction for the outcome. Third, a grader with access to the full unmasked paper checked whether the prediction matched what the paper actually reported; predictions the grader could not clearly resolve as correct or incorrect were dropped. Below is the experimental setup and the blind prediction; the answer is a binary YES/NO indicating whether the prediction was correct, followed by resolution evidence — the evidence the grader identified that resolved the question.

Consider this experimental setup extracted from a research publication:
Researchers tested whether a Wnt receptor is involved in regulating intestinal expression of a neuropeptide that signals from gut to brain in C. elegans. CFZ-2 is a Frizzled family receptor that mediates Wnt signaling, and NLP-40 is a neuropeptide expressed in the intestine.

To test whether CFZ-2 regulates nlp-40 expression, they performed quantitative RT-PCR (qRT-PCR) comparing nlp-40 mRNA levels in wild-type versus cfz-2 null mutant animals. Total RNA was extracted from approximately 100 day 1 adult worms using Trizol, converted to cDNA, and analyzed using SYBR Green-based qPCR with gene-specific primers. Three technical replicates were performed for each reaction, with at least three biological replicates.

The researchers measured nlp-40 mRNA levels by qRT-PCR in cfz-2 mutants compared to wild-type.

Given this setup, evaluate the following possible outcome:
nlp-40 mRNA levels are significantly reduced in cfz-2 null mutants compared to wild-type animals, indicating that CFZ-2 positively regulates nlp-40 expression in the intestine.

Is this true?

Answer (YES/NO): YES